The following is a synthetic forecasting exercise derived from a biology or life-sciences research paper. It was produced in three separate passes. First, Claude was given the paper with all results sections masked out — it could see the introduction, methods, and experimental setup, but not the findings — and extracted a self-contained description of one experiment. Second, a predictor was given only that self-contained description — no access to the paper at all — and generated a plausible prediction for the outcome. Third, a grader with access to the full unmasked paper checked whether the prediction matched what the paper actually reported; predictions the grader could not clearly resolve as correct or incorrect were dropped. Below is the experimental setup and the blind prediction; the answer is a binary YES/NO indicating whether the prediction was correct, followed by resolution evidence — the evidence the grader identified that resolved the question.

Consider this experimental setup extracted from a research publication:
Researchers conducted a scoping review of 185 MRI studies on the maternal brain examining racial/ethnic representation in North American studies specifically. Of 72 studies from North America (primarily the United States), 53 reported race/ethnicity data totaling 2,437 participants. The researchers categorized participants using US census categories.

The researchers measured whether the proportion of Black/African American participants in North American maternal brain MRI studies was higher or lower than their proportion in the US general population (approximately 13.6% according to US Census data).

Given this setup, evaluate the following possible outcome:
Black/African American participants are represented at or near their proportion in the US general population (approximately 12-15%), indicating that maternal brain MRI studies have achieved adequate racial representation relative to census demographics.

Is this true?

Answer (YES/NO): YES